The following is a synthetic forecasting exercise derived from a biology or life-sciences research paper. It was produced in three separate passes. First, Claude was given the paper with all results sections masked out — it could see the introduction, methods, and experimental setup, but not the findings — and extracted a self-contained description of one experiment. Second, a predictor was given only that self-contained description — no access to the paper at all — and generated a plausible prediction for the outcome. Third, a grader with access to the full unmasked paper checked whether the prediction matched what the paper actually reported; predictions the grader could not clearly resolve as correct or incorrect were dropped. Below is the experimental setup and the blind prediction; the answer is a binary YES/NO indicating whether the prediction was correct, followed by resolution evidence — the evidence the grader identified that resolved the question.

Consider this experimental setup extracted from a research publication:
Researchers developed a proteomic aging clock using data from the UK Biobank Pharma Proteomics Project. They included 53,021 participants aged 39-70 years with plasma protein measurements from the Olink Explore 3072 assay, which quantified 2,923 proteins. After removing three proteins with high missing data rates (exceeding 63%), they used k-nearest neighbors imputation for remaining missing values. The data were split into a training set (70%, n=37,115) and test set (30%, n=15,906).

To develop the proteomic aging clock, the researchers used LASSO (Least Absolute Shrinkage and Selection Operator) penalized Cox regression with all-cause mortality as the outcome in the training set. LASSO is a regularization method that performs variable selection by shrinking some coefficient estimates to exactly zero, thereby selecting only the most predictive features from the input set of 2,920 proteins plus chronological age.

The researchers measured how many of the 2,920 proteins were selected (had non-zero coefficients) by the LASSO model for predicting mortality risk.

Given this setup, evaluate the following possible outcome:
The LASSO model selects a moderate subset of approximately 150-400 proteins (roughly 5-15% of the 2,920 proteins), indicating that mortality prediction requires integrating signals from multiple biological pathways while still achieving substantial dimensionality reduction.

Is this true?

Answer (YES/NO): NO